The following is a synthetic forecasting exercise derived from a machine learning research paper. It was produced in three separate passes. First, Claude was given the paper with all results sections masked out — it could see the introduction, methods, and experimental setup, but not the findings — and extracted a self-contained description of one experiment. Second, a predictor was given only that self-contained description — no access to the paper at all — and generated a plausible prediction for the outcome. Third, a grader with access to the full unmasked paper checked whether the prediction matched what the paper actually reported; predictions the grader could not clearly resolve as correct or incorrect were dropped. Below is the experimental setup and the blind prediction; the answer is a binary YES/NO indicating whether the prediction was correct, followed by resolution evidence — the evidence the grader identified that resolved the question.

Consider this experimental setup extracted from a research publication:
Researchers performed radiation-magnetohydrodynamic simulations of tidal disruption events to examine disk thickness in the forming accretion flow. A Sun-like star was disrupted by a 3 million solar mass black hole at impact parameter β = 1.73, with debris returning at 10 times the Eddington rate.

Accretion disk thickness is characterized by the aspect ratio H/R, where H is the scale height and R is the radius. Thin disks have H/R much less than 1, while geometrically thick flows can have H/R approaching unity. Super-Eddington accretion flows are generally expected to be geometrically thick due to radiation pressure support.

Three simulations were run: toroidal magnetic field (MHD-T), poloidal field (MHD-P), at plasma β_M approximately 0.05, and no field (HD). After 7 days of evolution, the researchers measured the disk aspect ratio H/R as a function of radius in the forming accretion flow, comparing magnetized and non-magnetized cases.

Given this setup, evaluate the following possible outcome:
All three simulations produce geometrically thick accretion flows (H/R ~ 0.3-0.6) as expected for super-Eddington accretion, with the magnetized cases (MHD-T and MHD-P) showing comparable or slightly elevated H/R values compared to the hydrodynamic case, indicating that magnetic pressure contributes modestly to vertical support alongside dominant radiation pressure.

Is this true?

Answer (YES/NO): NO